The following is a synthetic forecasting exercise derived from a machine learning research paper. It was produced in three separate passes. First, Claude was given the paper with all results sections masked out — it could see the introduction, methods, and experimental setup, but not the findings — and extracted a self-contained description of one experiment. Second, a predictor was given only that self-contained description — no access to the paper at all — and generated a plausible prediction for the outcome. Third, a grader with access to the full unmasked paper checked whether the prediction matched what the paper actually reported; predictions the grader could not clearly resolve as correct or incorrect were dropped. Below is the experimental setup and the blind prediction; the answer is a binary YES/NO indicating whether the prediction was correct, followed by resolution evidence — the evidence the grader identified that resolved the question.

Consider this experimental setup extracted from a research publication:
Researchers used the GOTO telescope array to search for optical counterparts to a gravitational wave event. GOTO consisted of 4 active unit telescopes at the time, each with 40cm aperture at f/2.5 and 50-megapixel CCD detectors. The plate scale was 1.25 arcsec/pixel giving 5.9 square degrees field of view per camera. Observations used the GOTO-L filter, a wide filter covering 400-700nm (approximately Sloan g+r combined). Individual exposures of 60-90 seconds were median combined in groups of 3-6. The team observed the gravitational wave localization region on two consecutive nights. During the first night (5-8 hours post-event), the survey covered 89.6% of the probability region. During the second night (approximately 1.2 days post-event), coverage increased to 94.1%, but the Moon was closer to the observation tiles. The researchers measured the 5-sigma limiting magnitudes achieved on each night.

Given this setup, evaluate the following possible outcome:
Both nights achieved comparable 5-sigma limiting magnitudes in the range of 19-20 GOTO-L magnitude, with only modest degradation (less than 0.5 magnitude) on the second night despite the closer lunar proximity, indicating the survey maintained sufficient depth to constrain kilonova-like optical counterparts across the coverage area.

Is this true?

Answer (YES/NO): NO